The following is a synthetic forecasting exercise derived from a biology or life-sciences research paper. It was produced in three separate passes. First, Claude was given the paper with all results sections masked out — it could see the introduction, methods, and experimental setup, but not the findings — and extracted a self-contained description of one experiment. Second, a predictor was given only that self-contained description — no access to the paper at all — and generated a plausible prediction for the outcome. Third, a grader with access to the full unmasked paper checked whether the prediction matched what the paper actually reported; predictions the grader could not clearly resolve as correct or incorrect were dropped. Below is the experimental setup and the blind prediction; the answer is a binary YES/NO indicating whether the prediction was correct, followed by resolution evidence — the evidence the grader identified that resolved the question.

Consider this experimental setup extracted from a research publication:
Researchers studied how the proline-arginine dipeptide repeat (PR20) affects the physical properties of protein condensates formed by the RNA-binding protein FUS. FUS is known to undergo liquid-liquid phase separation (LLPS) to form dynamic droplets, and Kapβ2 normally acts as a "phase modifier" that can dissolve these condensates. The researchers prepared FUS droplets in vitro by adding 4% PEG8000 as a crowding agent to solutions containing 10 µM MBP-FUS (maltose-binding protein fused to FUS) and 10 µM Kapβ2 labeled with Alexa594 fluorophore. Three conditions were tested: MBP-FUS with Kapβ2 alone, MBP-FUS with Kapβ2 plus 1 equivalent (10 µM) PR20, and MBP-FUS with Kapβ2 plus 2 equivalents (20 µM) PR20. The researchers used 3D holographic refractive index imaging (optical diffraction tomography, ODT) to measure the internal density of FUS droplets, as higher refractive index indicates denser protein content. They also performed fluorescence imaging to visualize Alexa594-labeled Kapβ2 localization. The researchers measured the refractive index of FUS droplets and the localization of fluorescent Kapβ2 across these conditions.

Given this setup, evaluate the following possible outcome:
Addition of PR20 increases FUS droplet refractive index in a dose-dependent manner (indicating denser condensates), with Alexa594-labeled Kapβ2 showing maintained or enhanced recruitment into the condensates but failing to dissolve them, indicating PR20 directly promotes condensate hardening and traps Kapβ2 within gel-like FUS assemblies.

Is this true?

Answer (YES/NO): YES